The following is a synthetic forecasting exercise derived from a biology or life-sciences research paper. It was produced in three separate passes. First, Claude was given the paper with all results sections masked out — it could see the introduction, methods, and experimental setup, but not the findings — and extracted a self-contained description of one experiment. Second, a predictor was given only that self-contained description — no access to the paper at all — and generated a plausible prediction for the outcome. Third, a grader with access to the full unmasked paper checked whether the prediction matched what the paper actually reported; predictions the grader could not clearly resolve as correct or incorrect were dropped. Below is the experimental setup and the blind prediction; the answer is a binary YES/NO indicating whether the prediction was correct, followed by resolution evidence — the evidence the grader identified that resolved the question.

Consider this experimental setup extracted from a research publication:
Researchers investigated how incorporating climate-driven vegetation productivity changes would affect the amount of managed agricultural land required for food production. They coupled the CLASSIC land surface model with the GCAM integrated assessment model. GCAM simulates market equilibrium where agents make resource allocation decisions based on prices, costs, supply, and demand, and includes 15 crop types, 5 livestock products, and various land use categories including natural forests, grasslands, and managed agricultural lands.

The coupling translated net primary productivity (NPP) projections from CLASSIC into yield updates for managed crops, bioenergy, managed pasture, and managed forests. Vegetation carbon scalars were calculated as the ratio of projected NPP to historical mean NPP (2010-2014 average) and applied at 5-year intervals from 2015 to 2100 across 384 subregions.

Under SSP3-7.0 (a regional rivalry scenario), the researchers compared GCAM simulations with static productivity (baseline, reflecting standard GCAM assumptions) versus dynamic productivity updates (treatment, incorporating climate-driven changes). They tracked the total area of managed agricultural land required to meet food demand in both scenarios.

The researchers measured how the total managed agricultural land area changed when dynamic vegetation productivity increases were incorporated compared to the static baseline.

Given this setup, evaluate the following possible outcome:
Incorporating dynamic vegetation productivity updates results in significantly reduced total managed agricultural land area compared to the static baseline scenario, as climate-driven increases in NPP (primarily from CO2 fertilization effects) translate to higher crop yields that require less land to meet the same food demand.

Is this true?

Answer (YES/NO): YES